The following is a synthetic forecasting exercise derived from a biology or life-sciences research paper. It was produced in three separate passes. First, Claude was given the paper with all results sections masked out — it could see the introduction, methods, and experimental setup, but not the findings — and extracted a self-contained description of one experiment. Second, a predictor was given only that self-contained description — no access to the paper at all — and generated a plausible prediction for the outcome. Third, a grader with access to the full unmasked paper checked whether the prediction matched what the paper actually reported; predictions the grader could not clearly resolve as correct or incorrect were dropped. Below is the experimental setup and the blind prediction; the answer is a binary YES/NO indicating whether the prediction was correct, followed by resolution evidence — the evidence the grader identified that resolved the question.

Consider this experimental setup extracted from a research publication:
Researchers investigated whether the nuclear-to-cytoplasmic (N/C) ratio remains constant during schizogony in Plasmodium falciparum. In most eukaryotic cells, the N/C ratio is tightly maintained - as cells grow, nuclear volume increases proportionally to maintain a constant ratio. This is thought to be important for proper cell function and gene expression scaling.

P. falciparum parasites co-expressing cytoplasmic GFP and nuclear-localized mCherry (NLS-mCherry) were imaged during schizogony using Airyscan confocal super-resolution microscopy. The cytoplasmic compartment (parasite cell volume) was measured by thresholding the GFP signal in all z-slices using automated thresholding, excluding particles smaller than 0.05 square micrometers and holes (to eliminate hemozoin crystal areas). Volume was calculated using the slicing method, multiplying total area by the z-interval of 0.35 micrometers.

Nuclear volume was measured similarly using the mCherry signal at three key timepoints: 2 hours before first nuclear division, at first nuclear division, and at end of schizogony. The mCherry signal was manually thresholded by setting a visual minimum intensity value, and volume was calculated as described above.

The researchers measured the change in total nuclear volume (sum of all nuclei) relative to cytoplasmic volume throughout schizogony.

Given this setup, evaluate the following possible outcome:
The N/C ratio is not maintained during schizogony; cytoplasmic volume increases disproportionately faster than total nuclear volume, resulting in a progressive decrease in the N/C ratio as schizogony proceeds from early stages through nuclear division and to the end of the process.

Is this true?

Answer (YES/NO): NO